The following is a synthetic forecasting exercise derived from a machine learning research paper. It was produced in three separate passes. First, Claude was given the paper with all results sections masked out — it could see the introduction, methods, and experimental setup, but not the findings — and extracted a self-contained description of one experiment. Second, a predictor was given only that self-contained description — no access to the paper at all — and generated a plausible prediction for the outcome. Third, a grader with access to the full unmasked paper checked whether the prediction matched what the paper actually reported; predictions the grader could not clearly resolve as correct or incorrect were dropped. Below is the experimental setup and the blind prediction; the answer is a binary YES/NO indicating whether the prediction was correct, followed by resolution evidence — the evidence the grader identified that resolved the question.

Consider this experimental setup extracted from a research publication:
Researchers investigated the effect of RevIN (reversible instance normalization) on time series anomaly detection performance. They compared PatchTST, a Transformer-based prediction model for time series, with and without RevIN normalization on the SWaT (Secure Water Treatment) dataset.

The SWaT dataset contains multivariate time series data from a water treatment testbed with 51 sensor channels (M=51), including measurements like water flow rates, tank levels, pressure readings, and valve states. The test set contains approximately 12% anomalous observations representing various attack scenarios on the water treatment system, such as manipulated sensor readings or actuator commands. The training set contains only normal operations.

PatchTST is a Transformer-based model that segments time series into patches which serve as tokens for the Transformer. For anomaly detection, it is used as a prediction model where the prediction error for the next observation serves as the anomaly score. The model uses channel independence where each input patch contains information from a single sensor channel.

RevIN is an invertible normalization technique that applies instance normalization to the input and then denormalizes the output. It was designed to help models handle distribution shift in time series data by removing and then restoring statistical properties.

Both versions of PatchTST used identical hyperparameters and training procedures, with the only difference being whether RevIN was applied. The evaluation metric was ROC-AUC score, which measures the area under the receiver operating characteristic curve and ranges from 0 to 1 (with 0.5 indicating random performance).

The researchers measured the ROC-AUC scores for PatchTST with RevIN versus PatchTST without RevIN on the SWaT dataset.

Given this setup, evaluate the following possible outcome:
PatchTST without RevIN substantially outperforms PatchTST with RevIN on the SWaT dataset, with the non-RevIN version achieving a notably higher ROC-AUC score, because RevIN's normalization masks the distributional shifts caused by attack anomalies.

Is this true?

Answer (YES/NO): YES